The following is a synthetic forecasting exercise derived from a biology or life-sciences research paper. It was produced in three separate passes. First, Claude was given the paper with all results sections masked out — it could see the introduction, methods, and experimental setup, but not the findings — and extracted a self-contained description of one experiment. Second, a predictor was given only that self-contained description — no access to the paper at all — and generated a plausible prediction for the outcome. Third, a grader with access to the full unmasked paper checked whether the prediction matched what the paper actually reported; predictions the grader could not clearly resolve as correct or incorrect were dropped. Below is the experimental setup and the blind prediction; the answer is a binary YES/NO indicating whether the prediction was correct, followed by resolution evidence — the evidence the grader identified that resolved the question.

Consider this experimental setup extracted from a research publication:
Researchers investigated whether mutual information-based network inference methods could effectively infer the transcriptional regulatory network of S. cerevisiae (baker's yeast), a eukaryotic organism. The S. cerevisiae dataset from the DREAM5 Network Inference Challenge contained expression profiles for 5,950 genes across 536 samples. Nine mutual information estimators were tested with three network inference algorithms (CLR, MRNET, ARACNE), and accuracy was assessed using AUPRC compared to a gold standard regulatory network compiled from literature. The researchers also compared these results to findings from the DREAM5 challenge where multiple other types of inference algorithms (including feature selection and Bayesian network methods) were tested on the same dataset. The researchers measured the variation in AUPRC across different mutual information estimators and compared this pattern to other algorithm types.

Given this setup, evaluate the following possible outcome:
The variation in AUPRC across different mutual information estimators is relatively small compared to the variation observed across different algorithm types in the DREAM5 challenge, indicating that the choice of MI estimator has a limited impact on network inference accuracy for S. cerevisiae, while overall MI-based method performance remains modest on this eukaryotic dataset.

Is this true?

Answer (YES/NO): NO